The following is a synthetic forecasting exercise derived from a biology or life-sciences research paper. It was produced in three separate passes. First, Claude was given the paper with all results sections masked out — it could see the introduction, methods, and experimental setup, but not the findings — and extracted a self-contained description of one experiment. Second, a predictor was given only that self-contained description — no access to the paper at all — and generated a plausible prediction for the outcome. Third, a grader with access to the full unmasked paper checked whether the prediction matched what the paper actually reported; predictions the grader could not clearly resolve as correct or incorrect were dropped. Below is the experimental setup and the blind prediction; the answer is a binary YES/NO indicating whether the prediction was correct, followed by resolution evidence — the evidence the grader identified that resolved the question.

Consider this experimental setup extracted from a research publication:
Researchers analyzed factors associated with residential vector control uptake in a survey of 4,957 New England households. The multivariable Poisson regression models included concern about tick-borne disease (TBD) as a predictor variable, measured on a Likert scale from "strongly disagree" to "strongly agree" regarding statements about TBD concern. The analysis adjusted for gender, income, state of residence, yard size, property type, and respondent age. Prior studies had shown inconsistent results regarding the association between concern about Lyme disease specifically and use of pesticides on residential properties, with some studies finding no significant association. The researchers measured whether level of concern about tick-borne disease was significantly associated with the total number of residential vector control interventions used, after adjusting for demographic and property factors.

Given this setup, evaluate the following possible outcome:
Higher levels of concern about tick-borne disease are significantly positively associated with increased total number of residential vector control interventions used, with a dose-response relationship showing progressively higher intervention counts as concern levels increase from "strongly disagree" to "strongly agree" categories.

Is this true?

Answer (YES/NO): NO